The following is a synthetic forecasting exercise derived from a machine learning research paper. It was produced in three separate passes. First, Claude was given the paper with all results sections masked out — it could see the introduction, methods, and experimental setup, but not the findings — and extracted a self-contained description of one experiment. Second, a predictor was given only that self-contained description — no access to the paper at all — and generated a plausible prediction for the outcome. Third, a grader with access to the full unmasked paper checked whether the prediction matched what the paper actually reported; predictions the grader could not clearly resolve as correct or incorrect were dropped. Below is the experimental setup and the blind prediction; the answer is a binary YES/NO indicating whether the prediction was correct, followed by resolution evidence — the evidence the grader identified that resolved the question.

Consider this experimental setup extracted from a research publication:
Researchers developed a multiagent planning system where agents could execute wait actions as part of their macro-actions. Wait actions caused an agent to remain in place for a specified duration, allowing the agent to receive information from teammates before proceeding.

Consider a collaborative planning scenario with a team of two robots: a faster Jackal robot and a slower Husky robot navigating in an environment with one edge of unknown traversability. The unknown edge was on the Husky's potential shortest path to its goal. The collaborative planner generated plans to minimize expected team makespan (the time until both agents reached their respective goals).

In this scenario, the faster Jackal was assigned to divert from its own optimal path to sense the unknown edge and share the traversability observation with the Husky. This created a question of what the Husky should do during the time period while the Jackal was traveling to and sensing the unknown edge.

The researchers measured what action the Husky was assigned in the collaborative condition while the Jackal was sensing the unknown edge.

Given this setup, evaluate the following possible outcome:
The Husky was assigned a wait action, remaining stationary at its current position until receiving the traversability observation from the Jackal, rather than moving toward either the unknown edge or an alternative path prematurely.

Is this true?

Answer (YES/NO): YES